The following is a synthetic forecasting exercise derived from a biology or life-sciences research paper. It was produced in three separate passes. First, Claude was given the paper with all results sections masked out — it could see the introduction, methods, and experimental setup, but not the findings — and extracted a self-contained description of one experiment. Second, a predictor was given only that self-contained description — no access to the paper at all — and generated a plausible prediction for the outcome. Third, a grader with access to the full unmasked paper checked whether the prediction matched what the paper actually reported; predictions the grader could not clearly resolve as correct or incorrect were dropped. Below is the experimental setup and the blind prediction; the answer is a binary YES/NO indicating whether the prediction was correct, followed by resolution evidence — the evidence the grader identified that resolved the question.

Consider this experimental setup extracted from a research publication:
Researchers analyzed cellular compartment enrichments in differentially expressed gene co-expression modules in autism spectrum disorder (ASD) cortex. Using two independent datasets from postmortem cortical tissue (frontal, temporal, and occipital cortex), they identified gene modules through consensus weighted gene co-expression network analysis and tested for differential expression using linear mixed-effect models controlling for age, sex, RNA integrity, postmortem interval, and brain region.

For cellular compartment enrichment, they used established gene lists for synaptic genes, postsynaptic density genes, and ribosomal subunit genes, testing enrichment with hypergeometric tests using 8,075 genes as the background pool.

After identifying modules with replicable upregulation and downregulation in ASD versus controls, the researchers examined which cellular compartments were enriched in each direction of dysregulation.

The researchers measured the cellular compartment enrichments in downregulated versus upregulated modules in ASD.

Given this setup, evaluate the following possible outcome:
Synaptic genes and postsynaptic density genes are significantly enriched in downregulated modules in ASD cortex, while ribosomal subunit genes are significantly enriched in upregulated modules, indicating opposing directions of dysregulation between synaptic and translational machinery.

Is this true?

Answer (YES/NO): NO